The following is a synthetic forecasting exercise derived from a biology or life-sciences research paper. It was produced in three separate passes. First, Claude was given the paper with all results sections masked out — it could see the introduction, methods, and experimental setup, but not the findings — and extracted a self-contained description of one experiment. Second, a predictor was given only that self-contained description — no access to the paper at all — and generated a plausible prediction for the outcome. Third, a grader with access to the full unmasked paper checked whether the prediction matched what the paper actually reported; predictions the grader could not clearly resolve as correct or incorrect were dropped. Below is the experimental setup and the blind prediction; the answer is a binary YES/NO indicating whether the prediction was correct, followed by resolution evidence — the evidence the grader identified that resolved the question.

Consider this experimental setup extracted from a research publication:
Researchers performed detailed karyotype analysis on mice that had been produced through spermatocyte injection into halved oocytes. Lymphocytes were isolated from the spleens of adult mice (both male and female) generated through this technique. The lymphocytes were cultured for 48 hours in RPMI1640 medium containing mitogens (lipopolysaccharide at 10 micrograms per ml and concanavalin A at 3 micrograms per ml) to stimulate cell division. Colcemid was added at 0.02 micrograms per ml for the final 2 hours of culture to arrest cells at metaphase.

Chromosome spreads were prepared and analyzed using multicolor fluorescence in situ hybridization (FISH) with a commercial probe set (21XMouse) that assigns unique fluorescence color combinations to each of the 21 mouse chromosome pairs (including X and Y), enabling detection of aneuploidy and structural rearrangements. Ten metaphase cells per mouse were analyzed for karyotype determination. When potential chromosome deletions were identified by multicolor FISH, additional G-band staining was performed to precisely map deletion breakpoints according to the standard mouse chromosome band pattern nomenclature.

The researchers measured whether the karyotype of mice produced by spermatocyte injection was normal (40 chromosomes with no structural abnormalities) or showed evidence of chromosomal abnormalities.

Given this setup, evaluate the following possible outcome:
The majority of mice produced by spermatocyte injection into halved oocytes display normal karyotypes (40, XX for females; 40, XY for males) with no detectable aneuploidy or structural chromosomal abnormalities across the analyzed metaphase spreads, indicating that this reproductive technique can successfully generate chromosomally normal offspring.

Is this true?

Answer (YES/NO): YES